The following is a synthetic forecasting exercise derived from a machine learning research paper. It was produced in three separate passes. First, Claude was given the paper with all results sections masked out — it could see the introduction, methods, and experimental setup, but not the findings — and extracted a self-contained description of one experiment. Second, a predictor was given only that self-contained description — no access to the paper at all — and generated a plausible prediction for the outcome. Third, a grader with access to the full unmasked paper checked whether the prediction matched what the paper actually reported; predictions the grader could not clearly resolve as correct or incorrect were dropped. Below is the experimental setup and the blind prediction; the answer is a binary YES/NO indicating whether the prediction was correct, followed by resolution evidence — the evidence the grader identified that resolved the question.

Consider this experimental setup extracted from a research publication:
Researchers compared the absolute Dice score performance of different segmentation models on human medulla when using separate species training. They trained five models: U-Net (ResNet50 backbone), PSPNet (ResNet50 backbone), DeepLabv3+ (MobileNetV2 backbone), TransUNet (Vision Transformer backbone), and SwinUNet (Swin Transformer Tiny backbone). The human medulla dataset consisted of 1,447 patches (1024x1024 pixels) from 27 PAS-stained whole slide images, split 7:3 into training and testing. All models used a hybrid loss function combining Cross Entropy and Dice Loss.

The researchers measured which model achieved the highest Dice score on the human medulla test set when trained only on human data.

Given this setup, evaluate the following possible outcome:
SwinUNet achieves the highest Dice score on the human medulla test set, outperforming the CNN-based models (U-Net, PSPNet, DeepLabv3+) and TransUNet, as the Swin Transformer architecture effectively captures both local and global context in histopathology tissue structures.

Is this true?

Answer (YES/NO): NO